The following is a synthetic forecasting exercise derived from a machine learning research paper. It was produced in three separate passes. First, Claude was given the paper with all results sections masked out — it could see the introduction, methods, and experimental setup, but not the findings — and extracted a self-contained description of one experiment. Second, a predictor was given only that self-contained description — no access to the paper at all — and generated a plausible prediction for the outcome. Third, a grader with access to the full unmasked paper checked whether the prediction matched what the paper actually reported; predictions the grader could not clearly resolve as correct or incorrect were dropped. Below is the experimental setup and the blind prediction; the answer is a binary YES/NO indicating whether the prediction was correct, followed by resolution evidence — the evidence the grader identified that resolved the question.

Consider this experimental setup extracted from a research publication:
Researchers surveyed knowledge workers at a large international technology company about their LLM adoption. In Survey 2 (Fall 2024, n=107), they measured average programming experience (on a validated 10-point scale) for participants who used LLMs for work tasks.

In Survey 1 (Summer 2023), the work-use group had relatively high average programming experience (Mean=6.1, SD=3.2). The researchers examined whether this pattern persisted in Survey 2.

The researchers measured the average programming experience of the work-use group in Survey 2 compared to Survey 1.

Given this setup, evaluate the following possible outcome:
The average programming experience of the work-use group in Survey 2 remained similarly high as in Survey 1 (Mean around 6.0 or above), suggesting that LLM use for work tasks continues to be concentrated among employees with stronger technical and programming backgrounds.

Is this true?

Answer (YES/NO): NO